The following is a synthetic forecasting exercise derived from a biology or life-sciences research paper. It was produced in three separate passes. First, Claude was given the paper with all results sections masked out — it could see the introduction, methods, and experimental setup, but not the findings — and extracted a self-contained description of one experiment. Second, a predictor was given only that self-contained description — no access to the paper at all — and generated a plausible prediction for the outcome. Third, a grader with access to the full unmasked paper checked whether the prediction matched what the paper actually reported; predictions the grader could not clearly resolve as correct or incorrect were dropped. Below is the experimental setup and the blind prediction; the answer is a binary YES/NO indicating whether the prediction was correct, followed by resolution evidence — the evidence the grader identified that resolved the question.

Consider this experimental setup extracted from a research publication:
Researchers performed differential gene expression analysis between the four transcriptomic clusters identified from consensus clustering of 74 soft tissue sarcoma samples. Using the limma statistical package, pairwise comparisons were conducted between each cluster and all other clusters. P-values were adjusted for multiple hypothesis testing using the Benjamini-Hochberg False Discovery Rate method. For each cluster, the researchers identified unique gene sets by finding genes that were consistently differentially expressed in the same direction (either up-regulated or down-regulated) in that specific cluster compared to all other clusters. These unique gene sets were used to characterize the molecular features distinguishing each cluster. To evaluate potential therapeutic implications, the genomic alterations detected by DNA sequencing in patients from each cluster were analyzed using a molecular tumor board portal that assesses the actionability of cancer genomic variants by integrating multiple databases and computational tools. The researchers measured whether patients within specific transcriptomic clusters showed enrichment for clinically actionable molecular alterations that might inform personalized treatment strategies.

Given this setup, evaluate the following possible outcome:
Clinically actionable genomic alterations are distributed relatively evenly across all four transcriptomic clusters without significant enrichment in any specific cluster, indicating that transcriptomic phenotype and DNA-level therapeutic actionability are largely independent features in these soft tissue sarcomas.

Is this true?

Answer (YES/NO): NO